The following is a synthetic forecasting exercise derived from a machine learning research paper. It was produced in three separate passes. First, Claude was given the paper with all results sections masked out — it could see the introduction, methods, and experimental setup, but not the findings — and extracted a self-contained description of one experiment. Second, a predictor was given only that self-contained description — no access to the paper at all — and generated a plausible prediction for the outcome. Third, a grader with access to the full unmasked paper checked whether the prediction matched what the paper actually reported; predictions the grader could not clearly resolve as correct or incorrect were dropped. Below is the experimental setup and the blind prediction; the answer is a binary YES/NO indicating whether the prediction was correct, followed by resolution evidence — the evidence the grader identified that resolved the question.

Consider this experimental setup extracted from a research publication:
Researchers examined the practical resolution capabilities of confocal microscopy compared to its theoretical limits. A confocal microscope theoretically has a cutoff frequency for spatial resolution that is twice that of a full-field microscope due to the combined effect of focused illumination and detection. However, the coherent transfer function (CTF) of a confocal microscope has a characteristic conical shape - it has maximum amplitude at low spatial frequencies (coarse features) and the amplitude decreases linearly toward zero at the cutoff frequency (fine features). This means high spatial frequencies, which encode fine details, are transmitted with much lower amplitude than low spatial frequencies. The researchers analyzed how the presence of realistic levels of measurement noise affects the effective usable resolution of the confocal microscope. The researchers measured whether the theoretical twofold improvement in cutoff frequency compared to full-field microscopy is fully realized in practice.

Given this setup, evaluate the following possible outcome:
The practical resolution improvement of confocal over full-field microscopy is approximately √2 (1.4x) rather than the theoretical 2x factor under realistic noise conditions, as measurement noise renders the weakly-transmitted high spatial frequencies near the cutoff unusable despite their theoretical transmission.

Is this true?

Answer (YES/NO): YES